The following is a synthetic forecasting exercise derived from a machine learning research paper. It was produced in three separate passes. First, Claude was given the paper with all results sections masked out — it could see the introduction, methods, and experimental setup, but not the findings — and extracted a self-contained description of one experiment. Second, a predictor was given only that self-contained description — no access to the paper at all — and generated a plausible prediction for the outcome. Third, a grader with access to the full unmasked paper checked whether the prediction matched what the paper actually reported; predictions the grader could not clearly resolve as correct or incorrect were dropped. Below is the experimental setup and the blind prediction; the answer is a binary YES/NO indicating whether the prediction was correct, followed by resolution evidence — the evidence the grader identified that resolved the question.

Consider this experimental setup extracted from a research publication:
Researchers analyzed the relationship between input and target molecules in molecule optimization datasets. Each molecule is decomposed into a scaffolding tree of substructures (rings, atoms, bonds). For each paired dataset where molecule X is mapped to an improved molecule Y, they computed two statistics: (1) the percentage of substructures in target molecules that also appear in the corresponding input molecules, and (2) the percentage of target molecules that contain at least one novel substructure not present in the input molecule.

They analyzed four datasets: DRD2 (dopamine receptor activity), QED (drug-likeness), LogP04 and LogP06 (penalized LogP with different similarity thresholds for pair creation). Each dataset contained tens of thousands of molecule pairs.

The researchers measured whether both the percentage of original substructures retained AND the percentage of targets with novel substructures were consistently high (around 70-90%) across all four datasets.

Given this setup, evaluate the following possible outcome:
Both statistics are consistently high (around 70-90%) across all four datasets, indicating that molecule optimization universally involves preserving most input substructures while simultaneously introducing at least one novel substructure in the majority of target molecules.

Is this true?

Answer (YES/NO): YES